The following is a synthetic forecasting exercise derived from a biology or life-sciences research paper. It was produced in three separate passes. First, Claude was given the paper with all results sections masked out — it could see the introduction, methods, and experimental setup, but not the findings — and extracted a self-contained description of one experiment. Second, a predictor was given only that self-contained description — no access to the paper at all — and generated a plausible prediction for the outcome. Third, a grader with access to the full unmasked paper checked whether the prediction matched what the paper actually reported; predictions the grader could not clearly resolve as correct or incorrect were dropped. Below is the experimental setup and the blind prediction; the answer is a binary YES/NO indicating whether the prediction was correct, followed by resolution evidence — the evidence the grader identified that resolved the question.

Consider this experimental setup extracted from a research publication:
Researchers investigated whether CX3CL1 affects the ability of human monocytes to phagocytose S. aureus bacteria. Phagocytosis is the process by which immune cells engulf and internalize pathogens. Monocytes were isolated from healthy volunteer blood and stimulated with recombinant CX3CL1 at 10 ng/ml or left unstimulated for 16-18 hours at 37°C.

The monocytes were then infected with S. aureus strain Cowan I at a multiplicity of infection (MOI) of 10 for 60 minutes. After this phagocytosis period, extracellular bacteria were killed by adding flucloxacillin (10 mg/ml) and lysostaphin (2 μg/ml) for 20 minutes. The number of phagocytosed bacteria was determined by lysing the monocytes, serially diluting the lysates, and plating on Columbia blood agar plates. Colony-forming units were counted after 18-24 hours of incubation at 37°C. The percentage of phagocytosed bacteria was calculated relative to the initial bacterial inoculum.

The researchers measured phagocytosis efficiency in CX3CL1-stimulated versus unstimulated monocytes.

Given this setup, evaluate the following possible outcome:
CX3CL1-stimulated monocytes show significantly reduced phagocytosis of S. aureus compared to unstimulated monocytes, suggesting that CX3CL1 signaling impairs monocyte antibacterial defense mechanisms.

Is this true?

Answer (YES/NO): NO